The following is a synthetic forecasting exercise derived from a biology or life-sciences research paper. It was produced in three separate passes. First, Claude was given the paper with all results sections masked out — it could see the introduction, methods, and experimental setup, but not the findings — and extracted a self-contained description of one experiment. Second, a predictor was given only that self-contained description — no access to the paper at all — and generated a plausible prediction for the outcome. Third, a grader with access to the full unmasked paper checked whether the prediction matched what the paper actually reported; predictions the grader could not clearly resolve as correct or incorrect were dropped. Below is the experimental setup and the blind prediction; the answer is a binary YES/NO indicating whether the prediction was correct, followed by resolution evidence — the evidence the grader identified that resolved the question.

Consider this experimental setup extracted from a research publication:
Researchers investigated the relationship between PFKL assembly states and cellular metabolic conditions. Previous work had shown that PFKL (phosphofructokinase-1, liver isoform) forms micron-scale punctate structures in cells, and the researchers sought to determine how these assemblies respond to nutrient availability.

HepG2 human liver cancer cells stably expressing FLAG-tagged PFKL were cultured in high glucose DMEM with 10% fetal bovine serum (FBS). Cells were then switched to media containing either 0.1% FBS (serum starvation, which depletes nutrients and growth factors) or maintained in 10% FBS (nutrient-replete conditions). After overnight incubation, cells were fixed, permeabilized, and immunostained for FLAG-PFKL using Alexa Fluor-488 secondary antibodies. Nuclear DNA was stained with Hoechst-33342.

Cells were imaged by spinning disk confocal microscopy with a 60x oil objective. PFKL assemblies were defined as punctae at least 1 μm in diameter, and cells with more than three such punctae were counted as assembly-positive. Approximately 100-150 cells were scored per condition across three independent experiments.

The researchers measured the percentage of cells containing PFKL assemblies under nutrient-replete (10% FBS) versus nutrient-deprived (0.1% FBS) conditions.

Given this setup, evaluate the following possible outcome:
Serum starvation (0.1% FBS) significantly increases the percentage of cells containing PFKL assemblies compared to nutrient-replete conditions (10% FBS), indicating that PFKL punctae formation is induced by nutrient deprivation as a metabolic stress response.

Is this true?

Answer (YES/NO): YES